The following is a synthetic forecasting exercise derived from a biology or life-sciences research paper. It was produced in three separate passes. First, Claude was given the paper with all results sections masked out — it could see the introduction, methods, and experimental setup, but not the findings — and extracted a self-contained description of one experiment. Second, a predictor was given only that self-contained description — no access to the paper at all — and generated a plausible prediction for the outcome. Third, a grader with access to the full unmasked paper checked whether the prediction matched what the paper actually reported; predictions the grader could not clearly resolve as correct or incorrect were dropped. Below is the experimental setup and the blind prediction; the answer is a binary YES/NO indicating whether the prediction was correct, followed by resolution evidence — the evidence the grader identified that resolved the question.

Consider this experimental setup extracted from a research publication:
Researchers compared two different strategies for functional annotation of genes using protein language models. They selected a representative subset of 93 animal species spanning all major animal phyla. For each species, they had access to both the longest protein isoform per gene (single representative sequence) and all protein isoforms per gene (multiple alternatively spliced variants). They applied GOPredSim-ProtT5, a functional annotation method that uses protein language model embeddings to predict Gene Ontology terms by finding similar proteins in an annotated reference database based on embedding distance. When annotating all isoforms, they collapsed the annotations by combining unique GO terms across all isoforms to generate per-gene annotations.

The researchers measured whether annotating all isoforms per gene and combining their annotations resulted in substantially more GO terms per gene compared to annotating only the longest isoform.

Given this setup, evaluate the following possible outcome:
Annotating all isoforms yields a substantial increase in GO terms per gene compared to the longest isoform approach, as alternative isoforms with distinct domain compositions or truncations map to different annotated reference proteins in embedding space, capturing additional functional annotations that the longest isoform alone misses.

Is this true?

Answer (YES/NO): NO